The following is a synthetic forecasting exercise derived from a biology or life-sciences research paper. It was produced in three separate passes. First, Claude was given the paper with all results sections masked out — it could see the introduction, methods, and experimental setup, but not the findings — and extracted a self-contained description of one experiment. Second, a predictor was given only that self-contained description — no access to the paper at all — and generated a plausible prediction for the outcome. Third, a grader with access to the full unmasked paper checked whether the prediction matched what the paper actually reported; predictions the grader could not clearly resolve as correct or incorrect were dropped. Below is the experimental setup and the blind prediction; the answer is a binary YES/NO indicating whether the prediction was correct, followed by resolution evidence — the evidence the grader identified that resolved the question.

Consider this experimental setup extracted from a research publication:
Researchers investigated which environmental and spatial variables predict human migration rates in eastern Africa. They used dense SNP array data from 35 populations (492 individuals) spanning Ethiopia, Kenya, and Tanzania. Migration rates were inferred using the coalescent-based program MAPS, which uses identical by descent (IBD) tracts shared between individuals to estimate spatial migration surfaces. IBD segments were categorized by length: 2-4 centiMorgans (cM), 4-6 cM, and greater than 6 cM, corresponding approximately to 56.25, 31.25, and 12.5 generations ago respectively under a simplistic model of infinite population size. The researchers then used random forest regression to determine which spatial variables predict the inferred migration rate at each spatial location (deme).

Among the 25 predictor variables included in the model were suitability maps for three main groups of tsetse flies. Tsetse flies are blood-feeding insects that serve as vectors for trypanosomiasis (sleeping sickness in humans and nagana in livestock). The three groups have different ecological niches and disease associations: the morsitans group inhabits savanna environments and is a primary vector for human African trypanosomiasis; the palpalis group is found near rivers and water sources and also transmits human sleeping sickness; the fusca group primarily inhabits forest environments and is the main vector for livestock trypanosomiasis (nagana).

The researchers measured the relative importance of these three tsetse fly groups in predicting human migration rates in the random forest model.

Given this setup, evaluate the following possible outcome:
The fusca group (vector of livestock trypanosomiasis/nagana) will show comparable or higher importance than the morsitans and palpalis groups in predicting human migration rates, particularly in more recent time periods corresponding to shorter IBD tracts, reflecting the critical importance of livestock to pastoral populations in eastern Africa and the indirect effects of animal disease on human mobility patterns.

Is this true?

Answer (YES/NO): NO